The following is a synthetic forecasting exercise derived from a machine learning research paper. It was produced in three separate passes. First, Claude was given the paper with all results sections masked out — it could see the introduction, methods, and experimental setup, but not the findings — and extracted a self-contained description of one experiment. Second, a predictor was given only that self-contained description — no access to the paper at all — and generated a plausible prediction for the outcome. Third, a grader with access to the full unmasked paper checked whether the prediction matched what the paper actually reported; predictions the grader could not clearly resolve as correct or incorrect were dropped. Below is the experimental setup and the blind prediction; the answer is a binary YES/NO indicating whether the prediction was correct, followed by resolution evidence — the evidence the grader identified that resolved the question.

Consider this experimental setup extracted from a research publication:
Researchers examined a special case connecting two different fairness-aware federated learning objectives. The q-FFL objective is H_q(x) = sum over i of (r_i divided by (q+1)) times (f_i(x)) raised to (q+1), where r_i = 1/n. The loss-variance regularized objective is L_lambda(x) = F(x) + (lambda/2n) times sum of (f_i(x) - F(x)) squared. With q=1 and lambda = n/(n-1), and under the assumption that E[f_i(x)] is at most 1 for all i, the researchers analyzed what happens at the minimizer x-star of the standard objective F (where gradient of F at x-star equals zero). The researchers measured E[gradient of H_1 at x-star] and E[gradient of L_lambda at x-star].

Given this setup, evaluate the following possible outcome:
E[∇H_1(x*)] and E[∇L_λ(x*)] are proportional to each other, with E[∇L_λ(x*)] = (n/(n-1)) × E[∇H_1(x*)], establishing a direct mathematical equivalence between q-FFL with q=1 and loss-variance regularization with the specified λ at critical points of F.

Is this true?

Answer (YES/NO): NO